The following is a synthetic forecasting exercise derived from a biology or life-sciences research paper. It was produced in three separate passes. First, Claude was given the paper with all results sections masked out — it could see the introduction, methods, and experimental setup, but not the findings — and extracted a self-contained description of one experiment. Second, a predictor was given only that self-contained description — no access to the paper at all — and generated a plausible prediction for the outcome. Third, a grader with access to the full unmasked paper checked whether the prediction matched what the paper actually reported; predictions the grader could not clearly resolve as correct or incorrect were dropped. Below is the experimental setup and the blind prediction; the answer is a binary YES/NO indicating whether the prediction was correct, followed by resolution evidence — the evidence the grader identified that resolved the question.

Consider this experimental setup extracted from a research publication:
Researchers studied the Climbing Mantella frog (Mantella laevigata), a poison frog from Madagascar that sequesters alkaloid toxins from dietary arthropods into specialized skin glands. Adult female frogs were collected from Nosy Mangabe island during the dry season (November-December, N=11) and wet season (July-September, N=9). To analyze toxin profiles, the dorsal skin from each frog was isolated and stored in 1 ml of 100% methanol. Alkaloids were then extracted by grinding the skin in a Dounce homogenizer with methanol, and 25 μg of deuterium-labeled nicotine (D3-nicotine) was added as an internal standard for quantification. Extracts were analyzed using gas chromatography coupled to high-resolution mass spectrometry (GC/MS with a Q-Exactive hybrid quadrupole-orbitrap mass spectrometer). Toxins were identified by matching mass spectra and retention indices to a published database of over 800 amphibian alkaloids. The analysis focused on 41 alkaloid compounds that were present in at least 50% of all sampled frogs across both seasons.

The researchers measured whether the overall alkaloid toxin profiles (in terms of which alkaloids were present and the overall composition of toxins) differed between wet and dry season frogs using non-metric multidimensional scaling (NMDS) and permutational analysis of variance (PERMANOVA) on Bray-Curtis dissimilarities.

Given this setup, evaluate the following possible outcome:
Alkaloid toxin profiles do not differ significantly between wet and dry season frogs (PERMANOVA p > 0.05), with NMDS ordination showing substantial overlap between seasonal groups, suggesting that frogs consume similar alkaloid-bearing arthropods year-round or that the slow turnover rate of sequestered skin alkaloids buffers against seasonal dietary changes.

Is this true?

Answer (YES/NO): YES